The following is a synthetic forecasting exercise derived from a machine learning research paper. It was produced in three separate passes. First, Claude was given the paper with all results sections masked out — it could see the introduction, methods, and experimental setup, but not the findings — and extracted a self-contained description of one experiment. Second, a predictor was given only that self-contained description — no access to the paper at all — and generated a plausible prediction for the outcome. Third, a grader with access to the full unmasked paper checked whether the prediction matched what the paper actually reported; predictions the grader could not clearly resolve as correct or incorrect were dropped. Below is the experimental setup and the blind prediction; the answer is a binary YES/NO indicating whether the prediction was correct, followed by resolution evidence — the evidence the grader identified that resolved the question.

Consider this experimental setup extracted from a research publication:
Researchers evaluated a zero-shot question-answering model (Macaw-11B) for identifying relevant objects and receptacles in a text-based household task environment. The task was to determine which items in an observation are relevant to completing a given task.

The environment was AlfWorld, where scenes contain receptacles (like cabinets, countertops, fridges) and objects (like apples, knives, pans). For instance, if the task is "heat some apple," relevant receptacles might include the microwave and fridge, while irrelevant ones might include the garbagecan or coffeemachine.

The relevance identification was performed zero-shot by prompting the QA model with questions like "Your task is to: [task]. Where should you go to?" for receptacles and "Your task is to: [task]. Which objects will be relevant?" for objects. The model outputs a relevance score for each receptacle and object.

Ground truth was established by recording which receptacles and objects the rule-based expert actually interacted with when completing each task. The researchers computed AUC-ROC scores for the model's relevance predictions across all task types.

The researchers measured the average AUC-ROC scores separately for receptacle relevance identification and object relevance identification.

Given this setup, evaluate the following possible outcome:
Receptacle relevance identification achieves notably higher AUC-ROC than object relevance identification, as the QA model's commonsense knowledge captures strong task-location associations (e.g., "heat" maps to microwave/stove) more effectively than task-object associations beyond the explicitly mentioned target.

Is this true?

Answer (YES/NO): NO